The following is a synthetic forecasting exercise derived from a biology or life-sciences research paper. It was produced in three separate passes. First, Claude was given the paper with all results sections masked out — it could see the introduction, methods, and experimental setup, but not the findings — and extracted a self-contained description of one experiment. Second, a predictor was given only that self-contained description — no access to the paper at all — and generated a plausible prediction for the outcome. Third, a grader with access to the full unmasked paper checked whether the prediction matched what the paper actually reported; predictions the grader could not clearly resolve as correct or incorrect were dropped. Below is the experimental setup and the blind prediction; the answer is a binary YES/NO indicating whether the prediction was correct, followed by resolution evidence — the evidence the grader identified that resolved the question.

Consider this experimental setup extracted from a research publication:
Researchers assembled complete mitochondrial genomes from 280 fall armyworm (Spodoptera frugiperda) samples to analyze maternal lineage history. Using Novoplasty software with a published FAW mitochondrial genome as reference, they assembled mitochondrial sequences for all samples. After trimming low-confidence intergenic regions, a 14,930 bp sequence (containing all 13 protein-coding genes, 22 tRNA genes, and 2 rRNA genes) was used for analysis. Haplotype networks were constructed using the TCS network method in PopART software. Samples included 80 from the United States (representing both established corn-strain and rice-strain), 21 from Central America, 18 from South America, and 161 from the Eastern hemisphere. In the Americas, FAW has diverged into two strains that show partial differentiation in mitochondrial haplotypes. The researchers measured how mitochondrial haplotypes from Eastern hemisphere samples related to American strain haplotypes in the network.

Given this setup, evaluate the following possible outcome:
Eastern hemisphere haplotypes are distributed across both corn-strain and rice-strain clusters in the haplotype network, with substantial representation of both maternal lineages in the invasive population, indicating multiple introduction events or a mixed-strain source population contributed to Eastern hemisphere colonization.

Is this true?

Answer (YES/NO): YES